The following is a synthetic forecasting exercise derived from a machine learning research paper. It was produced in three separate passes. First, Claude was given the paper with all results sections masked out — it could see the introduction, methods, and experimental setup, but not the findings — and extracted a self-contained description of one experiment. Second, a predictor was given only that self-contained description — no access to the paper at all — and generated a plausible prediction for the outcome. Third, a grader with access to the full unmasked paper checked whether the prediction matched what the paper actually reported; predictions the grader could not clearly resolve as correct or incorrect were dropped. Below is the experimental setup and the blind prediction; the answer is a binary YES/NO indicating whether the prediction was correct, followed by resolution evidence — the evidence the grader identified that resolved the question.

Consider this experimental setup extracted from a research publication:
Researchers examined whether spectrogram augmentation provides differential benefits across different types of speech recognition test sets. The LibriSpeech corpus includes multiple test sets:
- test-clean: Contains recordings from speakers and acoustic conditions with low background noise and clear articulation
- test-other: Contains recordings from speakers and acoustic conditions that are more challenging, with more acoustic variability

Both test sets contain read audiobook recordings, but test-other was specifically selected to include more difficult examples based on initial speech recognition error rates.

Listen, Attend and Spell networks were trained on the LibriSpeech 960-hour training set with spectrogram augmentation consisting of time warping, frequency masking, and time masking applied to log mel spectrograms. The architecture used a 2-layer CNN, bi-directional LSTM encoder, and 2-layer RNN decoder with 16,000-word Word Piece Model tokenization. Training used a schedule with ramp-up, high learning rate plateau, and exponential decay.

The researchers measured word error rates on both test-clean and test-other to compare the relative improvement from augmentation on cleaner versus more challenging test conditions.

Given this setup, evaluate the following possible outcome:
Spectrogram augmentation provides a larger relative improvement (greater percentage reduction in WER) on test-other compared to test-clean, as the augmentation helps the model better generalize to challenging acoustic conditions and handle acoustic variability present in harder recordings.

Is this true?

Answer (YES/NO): YES